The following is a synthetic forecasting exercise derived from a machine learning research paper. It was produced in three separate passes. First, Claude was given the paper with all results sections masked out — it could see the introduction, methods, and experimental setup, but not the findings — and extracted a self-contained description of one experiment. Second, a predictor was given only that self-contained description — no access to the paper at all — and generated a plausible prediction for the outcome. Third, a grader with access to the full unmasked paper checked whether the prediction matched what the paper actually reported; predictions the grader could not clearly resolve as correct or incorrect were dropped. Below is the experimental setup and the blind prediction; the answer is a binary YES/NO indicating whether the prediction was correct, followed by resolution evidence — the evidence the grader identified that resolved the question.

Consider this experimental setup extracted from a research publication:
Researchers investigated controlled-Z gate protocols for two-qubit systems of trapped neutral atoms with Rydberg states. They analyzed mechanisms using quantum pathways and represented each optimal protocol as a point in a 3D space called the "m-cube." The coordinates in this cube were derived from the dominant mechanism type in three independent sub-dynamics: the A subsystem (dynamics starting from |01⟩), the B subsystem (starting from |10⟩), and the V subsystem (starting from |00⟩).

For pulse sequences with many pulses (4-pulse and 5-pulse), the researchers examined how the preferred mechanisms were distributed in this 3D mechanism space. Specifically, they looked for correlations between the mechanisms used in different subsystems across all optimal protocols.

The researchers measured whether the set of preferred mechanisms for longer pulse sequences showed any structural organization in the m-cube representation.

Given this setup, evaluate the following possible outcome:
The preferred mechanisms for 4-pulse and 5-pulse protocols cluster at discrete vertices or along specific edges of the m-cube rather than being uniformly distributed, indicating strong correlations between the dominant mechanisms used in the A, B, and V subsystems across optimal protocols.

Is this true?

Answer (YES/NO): NO